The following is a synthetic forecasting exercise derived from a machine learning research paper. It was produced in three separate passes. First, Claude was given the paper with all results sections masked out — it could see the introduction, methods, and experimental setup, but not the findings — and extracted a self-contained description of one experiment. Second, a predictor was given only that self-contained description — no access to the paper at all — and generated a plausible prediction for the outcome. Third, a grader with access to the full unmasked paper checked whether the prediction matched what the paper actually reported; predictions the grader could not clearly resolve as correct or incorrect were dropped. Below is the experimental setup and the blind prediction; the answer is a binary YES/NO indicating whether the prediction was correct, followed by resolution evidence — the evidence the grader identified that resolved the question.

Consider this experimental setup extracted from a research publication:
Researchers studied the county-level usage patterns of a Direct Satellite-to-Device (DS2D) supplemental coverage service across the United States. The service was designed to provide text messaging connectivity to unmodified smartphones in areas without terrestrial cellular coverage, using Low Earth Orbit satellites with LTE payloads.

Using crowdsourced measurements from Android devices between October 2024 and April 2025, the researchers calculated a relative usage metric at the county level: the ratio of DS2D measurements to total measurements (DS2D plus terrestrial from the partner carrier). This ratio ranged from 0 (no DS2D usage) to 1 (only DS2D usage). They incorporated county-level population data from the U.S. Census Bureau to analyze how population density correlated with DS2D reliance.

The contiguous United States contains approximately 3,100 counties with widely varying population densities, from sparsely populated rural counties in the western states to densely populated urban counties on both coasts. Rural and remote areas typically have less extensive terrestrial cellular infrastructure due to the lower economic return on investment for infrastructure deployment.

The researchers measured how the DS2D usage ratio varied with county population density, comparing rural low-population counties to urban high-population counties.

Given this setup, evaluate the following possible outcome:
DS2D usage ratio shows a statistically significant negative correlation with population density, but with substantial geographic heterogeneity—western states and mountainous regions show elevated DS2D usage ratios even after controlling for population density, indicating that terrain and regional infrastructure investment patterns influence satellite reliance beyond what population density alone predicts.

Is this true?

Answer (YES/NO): NO